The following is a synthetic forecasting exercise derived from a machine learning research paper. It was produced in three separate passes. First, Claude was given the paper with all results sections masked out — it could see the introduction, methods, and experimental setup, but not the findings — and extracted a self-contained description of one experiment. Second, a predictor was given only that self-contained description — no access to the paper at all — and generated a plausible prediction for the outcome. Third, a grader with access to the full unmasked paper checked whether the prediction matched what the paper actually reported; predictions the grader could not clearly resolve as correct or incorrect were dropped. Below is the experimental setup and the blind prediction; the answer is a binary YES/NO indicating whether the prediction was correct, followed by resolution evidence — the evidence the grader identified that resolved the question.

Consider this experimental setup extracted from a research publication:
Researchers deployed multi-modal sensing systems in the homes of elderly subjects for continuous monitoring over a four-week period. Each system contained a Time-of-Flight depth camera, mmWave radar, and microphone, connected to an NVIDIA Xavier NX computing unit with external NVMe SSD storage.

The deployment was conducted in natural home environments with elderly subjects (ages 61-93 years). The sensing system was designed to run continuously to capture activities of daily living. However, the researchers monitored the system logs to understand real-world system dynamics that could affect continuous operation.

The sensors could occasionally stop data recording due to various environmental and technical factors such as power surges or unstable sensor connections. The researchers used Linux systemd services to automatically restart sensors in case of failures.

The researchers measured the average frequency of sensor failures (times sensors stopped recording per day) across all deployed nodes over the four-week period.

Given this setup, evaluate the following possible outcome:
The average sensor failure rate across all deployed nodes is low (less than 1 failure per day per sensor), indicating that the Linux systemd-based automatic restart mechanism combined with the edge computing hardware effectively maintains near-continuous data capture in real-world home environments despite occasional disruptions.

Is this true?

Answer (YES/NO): NO